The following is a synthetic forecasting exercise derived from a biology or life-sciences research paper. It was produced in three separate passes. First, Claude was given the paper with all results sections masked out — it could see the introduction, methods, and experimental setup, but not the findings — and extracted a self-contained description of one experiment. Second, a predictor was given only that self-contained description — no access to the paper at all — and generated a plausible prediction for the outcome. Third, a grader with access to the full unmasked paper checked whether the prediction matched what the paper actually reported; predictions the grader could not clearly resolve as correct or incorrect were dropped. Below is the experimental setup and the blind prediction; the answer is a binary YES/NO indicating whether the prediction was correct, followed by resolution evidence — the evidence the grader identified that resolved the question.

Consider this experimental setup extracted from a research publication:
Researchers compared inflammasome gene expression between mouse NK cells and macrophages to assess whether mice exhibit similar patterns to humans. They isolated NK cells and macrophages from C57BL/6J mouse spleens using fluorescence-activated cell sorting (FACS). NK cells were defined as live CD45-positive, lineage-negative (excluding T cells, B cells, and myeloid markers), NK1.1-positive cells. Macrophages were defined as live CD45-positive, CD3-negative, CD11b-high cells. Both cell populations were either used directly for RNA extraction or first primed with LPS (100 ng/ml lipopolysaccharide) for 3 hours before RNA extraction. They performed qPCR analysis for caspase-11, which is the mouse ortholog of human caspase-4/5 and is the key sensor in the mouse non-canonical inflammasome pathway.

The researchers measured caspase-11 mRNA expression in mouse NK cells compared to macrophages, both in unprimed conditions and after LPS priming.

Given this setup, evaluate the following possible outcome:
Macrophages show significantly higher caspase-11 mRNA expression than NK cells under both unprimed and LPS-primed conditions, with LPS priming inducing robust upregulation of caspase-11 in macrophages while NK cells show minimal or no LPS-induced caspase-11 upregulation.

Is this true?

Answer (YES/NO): NO